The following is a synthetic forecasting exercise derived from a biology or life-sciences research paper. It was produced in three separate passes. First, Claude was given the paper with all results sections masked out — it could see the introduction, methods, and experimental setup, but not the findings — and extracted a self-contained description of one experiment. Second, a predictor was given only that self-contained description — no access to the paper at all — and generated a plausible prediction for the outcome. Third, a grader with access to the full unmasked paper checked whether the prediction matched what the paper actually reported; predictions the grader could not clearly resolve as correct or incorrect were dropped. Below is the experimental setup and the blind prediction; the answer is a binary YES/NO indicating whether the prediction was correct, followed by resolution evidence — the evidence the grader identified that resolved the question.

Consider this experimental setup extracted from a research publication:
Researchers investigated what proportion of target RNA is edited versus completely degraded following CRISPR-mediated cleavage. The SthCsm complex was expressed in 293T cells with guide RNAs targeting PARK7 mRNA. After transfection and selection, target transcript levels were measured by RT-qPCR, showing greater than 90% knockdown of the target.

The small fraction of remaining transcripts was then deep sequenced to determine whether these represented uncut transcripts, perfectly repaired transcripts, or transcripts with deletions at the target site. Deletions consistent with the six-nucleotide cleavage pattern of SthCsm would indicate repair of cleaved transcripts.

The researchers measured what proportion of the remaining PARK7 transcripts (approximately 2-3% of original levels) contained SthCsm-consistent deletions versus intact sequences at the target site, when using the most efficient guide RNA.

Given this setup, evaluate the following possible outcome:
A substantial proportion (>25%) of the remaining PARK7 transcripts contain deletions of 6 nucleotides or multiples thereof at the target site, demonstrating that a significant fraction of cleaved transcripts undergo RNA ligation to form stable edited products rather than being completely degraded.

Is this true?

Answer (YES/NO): YES